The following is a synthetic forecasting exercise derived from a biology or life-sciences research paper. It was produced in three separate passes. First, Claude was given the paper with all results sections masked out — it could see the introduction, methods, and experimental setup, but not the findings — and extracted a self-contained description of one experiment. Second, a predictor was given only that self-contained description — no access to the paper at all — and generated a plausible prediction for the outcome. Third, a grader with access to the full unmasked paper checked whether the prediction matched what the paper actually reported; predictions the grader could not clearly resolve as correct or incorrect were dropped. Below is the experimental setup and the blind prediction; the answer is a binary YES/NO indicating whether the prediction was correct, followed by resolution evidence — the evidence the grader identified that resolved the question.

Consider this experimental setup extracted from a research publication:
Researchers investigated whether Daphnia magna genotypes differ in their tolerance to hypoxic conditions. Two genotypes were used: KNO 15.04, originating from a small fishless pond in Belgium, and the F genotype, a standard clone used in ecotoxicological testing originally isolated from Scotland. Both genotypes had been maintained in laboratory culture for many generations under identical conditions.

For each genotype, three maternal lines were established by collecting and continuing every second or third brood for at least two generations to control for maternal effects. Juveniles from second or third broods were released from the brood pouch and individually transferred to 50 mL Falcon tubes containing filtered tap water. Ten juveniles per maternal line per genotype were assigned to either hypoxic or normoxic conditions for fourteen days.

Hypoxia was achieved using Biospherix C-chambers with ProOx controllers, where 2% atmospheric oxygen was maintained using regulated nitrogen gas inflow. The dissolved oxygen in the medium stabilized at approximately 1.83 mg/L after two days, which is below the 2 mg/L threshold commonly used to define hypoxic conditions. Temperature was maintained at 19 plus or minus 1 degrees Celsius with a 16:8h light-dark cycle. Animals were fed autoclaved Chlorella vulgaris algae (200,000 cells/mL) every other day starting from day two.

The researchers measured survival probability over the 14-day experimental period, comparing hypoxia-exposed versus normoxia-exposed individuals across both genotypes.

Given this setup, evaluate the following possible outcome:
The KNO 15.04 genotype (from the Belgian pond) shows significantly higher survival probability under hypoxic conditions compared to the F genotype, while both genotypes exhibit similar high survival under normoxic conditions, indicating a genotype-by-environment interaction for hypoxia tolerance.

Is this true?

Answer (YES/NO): NO